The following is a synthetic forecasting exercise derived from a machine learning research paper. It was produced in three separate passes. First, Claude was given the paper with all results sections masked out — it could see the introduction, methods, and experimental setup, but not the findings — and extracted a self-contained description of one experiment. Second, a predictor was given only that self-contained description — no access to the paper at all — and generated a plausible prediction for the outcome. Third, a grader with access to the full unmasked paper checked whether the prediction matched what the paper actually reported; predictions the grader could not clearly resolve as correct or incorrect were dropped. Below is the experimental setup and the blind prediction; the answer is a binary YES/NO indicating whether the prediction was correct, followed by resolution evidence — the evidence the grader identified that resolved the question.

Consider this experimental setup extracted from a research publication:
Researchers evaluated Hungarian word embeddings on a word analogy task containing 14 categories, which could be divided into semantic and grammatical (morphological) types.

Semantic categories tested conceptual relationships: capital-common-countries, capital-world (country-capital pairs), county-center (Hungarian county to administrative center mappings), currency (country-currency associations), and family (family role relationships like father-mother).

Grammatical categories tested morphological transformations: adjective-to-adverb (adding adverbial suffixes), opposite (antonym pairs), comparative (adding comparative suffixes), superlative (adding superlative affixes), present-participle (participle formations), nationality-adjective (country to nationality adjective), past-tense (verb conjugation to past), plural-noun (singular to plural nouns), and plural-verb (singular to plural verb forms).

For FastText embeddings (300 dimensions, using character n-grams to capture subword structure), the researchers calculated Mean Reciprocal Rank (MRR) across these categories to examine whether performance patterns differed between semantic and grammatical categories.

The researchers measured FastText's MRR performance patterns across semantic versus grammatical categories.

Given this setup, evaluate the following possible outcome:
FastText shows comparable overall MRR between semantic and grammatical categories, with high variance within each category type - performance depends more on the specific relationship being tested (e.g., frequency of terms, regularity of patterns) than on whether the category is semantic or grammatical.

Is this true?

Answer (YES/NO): YES